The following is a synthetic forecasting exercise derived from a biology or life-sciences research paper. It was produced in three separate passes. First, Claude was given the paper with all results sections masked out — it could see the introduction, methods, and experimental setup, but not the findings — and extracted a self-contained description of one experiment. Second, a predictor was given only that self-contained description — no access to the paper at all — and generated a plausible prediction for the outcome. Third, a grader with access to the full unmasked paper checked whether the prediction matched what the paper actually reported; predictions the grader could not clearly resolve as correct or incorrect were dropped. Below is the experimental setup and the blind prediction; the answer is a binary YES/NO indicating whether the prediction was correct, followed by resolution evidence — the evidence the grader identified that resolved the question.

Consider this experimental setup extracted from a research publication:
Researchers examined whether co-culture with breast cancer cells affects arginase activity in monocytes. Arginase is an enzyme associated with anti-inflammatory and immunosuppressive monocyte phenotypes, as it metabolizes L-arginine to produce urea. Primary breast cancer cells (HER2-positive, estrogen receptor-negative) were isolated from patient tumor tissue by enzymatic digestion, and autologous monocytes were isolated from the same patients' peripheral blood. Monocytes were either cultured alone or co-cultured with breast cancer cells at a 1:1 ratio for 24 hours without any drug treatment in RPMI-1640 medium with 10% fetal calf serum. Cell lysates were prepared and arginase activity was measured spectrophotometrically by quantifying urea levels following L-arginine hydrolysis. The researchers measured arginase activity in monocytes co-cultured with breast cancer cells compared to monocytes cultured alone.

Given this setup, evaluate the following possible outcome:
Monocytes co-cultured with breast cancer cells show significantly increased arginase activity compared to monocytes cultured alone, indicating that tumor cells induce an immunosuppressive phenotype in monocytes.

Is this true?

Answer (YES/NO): NO